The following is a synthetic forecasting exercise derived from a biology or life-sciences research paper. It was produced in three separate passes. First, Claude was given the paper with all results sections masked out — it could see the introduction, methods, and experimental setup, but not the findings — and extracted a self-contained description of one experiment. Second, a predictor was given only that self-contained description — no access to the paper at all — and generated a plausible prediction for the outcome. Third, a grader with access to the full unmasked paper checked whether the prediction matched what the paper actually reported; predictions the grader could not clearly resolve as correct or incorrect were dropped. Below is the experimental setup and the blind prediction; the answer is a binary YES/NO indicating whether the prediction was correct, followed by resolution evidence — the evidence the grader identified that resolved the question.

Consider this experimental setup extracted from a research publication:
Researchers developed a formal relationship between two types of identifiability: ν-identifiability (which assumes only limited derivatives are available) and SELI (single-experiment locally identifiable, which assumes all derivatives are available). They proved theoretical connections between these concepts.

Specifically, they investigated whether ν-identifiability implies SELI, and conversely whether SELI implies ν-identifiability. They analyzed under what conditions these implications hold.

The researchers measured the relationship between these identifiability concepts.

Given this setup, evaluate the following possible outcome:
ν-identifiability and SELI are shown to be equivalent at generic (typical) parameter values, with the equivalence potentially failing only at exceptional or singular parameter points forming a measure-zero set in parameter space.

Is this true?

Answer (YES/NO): NO